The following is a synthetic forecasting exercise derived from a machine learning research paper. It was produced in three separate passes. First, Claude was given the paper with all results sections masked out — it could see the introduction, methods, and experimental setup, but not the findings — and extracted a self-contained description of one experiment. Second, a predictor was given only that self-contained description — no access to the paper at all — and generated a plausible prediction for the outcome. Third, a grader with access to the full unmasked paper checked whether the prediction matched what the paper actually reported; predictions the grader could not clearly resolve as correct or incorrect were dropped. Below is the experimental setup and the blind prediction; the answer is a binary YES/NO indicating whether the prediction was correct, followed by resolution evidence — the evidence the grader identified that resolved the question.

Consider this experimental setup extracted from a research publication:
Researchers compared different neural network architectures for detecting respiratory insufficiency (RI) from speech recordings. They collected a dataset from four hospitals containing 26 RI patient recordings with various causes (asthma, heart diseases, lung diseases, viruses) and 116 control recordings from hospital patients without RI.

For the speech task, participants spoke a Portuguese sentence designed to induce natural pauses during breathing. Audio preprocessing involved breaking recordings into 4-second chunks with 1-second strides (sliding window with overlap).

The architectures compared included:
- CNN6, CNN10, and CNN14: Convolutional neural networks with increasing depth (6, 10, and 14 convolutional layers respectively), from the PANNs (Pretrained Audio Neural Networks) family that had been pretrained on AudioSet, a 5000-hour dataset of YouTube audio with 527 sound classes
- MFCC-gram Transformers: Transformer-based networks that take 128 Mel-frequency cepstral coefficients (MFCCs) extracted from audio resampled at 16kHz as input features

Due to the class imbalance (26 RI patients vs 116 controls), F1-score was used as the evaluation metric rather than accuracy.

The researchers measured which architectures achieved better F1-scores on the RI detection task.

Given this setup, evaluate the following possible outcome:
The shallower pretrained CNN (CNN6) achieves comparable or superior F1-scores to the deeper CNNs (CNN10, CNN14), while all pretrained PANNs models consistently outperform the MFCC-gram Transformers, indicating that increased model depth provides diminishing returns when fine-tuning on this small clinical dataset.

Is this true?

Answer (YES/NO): NO